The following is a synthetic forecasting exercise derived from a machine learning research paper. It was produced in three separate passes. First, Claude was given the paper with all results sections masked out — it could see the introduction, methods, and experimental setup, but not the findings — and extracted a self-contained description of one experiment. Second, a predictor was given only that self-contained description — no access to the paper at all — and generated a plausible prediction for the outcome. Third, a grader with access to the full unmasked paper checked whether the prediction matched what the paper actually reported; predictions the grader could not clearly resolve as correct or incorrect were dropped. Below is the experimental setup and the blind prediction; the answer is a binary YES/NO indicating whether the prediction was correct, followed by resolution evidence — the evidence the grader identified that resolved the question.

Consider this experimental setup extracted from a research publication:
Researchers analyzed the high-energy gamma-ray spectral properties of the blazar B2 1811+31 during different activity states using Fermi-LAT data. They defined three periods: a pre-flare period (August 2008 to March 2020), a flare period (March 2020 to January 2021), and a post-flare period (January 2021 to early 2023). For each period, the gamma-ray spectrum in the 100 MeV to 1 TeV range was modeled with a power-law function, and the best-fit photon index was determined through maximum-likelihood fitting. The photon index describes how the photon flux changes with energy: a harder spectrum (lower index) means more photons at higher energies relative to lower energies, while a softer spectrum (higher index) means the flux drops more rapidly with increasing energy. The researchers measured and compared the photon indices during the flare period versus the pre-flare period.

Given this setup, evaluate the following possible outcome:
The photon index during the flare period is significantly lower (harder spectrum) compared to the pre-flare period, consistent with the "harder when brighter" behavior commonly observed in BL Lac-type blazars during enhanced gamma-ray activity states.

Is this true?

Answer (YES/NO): YES